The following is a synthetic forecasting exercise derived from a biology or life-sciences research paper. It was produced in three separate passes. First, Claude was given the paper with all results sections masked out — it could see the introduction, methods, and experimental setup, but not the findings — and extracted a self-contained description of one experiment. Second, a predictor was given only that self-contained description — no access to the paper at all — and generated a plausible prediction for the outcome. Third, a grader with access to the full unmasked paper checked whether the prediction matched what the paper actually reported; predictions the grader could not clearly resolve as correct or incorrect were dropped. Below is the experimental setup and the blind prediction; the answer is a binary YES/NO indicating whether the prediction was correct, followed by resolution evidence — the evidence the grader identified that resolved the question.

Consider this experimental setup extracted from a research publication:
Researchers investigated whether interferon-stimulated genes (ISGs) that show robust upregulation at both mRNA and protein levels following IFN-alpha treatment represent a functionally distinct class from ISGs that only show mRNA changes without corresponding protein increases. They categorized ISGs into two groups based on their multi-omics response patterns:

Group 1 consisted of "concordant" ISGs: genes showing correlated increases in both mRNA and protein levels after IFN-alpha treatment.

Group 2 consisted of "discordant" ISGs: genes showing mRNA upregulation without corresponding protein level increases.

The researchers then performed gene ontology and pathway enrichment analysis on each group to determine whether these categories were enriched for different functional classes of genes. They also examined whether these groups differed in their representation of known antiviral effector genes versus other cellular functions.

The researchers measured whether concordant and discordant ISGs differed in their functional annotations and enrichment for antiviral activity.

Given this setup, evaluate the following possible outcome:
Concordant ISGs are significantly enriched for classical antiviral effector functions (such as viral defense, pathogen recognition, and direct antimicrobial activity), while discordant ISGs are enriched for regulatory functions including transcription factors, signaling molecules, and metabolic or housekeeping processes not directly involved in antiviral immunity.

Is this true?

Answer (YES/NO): NO